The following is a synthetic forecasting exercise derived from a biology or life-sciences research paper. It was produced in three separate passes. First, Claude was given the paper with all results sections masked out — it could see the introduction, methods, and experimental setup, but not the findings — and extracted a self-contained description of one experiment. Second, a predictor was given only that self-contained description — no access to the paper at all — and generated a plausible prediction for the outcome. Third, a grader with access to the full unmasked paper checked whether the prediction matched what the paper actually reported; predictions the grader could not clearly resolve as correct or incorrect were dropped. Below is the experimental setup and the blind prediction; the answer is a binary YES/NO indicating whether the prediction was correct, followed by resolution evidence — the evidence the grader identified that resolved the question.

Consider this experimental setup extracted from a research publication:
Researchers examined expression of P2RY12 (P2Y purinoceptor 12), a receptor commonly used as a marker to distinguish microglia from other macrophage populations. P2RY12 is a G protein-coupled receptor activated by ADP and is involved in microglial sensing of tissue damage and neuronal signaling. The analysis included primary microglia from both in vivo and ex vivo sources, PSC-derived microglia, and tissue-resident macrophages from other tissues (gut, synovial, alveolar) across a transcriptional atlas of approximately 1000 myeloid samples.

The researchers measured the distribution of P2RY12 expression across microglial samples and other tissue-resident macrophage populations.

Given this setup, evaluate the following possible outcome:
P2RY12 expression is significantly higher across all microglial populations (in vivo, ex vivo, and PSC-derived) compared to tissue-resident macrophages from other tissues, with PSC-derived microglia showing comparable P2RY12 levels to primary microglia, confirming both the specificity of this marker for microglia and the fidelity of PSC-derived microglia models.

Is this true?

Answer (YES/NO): NO